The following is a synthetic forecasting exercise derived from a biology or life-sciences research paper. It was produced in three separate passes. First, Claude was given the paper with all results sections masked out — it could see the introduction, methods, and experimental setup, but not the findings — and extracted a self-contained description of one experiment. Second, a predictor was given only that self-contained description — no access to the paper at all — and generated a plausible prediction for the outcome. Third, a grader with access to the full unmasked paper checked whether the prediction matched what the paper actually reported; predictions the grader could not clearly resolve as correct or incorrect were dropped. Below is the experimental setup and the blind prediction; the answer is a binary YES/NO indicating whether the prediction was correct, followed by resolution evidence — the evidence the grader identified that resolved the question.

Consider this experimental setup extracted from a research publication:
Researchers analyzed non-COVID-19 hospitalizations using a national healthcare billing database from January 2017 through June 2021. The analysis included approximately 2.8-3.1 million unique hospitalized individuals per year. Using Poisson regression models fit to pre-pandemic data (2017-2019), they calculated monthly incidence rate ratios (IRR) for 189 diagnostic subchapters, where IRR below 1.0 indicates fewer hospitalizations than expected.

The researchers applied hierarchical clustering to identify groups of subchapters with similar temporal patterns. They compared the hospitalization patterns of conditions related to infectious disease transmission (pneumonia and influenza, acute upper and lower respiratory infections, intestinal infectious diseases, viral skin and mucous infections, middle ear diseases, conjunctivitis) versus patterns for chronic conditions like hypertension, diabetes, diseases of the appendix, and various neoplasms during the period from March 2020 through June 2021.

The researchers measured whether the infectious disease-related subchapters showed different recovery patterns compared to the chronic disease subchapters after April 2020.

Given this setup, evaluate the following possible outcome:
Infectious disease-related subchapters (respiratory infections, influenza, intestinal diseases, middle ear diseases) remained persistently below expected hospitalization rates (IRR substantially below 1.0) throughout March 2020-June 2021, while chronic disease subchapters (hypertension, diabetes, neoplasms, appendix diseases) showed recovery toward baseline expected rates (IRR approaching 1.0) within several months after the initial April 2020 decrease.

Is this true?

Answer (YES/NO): YES